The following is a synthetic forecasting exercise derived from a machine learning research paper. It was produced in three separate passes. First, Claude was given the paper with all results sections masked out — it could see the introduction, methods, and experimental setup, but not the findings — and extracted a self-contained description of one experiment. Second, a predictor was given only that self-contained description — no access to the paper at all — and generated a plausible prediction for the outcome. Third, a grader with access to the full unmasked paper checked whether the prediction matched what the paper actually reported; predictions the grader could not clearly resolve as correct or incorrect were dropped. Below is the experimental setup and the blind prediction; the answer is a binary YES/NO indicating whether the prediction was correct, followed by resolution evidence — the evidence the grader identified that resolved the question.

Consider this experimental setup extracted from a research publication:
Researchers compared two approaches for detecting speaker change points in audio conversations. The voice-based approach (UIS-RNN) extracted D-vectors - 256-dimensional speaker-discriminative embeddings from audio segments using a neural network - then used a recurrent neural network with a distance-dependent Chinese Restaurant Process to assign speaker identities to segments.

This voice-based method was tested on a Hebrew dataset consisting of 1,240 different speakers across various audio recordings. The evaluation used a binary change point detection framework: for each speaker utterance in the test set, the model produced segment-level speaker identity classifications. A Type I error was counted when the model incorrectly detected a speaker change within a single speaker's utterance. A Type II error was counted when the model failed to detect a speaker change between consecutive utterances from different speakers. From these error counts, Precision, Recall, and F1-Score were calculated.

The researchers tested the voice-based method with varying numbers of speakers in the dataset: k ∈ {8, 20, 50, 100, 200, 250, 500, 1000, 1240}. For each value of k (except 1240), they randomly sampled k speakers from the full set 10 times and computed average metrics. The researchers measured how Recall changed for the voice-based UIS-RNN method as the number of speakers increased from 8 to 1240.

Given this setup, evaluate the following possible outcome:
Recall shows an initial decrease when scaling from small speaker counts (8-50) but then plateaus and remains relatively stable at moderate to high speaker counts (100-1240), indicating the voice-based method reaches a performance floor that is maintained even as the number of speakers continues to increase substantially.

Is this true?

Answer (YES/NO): NO